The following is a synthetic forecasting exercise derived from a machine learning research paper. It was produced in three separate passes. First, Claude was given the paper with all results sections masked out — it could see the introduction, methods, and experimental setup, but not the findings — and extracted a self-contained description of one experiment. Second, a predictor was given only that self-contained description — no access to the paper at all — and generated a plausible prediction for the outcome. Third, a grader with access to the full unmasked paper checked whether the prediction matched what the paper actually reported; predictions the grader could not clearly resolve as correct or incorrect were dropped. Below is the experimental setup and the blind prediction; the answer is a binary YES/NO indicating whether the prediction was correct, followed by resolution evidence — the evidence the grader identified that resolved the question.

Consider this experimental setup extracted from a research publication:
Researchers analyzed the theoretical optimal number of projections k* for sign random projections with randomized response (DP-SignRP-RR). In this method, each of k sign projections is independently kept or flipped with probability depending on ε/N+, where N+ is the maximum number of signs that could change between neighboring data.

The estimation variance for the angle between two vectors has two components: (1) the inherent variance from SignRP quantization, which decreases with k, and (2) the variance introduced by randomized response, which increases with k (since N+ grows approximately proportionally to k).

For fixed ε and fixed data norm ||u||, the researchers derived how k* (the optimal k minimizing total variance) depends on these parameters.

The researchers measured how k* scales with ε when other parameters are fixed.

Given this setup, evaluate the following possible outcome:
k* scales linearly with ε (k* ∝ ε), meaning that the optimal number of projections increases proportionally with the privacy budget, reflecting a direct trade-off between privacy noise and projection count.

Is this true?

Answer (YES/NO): YES